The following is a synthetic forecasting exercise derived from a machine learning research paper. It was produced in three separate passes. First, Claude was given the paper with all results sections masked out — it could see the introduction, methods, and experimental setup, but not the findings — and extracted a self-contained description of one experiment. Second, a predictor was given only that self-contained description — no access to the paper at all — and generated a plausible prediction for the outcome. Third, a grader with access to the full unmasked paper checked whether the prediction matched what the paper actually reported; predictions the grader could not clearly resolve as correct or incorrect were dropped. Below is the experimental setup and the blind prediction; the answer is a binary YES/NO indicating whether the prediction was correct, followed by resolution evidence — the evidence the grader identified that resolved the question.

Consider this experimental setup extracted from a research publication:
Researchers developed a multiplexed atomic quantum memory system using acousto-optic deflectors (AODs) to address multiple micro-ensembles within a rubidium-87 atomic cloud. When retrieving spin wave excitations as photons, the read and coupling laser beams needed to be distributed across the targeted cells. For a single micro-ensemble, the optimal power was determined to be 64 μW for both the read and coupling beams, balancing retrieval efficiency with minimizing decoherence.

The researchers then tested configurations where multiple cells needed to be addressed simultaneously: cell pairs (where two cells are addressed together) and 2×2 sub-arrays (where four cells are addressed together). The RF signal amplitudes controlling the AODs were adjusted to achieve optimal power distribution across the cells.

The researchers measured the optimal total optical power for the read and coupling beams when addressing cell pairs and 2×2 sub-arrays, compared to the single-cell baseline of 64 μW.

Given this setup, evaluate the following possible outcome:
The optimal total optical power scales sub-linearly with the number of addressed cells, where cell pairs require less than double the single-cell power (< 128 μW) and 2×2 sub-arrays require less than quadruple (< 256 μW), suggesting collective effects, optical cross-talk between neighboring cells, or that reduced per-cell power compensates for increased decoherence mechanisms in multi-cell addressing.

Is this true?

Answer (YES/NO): NO